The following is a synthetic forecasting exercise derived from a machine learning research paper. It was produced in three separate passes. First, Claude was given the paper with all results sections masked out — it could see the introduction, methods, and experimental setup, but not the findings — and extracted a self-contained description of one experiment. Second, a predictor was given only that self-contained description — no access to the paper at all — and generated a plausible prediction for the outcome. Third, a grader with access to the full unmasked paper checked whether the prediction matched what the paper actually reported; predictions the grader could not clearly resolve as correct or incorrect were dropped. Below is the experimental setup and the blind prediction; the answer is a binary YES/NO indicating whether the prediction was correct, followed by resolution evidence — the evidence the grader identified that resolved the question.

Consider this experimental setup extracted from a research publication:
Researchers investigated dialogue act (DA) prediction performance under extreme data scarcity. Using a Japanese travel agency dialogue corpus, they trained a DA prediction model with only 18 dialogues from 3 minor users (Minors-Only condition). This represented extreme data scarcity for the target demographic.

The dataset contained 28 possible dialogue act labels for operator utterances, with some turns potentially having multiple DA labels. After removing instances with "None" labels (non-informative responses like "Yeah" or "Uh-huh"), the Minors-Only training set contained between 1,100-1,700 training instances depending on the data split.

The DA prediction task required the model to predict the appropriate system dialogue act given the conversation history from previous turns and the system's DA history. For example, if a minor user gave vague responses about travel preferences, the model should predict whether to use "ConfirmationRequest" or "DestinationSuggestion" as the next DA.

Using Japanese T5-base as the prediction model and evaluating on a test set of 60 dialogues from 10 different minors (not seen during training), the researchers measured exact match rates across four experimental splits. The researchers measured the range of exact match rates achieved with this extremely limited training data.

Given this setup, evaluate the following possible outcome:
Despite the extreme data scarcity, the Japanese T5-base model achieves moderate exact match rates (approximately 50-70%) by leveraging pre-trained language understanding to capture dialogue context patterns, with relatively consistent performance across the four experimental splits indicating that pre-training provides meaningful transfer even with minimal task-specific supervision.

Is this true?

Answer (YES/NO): NO